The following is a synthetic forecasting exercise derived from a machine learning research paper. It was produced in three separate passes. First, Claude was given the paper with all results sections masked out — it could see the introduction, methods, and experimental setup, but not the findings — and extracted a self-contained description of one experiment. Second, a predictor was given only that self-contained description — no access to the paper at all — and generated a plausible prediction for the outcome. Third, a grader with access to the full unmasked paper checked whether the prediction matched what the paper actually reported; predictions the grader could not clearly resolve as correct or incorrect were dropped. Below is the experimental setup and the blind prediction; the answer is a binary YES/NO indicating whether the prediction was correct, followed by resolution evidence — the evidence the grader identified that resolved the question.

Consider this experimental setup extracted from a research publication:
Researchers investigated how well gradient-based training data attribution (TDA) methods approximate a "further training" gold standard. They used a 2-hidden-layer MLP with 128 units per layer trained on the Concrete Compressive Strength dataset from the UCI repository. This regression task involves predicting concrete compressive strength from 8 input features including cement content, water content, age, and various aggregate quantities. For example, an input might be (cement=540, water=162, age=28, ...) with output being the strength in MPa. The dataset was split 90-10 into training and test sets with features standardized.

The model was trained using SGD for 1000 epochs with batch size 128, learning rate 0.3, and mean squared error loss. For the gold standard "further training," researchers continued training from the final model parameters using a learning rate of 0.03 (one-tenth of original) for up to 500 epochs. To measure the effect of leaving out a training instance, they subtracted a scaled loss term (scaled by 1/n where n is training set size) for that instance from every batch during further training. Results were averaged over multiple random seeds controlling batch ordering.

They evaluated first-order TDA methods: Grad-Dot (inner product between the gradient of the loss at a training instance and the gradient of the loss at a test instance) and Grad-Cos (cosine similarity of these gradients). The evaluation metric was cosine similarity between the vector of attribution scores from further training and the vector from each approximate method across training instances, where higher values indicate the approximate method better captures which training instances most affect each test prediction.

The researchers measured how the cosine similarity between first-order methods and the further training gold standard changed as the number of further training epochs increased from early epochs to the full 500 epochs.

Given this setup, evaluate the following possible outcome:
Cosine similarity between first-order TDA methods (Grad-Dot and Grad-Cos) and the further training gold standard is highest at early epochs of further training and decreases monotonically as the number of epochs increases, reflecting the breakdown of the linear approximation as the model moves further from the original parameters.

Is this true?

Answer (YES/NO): YES